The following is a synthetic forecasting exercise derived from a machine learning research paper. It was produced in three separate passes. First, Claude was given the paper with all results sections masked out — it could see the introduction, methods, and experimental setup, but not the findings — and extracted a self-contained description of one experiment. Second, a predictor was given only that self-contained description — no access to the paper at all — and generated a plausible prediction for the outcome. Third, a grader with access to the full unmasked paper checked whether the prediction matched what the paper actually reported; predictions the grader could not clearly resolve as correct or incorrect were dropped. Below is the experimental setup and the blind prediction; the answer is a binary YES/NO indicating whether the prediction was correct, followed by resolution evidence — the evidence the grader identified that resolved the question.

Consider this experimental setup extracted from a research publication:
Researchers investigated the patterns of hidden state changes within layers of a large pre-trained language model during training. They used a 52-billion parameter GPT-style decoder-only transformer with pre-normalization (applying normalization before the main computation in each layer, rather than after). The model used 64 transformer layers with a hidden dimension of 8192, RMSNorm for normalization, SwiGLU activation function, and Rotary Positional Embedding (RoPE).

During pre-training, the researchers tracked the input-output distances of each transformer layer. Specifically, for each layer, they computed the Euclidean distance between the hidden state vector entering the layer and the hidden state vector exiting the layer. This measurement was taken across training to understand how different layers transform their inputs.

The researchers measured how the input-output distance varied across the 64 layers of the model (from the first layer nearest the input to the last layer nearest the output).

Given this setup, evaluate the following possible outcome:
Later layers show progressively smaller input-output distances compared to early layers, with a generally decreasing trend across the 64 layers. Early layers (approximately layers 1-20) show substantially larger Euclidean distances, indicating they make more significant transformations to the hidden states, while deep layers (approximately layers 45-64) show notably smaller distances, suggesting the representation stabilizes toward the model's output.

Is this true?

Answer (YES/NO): NO